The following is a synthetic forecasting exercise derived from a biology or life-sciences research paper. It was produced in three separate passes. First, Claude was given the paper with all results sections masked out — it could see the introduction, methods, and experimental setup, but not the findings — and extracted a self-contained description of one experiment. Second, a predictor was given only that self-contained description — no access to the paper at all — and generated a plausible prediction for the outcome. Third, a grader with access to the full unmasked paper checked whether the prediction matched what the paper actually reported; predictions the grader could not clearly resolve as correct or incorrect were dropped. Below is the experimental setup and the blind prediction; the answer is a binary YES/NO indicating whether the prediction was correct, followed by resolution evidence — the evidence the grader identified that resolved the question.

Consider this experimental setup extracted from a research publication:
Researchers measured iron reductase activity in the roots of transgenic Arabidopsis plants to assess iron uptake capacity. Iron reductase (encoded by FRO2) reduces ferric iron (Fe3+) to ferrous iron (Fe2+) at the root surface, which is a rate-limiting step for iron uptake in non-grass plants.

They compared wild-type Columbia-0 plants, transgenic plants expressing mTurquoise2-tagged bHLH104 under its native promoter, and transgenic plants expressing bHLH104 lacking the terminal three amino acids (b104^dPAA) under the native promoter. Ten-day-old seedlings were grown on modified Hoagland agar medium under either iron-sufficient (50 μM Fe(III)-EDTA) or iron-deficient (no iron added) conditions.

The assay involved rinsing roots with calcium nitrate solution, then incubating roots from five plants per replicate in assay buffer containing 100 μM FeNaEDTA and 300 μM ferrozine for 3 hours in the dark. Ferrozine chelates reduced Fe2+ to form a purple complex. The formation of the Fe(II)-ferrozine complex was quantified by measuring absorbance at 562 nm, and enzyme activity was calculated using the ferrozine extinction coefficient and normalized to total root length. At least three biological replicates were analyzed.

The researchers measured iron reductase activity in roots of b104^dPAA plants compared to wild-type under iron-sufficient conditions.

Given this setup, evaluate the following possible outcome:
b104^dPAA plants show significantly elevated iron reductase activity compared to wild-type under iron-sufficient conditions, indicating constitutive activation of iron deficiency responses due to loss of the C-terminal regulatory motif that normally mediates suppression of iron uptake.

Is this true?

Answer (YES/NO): YES